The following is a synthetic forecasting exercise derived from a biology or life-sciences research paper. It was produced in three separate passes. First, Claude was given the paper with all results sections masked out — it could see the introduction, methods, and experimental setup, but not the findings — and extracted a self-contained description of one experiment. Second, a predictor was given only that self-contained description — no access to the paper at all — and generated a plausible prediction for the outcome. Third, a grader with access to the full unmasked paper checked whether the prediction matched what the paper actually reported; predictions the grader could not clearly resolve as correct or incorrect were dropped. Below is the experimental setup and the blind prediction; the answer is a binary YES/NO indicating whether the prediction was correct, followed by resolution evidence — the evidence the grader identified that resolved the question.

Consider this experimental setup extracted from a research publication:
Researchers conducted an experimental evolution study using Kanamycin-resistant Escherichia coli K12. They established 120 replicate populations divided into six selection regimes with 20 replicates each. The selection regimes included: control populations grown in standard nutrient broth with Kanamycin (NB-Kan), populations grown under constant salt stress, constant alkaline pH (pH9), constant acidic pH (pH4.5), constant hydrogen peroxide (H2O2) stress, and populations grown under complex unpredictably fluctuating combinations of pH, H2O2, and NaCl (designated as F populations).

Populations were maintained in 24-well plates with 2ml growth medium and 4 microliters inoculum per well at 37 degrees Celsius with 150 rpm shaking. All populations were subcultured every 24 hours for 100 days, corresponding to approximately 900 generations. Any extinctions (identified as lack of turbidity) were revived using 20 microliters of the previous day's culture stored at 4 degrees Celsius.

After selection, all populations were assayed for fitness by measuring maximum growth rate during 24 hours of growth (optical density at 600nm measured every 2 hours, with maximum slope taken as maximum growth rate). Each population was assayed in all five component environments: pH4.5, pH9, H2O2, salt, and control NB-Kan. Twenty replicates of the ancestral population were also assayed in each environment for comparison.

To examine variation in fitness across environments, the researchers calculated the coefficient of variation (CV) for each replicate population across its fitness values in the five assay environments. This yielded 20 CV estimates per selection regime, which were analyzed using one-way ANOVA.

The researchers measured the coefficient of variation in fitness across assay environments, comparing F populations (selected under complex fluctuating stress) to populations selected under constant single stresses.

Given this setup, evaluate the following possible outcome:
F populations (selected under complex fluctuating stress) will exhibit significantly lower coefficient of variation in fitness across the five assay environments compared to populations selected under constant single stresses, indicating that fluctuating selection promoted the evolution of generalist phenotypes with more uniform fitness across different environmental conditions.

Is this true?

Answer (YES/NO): YES